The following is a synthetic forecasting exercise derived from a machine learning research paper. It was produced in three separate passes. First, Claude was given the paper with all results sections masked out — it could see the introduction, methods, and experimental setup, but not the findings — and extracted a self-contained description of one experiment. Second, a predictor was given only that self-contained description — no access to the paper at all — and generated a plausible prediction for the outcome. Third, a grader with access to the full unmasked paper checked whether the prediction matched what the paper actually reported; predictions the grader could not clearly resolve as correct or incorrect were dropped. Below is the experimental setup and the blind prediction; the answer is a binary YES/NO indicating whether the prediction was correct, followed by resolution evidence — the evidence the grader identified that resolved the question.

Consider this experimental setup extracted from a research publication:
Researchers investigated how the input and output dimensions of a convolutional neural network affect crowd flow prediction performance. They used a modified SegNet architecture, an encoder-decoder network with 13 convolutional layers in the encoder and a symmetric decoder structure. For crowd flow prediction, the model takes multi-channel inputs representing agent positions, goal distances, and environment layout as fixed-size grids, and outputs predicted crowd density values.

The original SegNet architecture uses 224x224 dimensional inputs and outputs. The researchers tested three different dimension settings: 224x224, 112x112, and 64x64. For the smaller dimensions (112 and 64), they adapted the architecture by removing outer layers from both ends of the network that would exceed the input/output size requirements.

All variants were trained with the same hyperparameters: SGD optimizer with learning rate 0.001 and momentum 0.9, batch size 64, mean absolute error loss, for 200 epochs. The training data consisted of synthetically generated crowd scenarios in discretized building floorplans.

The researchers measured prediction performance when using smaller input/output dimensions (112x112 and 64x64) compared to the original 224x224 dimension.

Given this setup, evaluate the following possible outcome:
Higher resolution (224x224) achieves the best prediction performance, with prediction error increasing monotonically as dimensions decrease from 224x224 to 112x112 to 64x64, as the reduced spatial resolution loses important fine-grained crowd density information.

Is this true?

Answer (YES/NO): NO